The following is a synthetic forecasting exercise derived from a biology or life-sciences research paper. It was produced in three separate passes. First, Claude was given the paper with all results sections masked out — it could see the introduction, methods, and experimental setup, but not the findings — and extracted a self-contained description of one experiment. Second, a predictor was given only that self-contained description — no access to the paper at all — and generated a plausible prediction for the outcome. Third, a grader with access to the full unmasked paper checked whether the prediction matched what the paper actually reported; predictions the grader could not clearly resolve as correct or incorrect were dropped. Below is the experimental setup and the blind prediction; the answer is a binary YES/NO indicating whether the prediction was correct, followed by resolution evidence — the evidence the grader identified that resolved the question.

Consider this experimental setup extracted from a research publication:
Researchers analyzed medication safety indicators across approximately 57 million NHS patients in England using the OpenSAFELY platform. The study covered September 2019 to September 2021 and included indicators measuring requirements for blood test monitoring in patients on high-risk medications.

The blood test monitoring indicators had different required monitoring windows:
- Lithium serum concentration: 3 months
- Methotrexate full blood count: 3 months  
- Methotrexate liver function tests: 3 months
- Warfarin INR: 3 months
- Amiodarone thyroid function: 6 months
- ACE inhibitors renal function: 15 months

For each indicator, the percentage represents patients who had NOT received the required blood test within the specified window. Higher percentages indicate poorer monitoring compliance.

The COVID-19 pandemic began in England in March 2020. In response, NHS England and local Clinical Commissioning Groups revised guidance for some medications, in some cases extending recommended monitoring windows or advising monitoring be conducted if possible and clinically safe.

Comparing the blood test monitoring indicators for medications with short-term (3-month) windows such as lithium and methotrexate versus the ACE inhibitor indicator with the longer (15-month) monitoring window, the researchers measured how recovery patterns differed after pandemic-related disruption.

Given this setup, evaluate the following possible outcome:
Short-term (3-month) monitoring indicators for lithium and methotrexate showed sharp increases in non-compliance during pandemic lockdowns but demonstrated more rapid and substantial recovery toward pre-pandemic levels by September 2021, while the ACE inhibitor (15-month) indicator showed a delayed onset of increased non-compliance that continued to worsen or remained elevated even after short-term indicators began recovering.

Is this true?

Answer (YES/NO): YES